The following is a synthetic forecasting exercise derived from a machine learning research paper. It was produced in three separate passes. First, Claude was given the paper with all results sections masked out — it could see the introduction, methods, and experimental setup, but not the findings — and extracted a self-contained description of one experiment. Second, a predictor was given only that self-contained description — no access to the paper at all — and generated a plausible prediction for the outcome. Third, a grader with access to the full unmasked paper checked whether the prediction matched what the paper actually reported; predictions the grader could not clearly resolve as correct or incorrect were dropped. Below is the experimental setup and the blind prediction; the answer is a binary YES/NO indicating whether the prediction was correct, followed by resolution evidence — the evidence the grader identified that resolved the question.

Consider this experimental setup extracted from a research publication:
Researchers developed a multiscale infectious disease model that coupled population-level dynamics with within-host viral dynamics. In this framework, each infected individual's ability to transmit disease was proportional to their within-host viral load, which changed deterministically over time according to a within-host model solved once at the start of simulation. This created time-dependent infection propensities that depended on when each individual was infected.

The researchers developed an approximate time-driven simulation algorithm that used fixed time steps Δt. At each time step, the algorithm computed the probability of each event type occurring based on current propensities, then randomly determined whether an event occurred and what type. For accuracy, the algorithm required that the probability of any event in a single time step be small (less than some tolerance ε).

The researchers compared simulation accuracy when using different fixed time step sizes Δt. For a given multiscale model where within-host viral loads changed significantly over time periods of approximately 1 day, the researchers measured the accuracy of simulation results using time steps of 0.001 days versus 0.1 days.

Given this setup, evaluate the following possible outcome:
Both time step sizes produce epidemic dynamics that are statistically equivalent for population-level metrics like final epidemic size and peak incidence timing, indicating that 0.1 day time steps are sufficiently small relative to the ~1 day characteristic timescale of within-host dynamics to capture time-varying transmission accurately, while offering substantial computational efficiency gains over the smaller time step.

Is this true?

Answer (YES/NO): NO